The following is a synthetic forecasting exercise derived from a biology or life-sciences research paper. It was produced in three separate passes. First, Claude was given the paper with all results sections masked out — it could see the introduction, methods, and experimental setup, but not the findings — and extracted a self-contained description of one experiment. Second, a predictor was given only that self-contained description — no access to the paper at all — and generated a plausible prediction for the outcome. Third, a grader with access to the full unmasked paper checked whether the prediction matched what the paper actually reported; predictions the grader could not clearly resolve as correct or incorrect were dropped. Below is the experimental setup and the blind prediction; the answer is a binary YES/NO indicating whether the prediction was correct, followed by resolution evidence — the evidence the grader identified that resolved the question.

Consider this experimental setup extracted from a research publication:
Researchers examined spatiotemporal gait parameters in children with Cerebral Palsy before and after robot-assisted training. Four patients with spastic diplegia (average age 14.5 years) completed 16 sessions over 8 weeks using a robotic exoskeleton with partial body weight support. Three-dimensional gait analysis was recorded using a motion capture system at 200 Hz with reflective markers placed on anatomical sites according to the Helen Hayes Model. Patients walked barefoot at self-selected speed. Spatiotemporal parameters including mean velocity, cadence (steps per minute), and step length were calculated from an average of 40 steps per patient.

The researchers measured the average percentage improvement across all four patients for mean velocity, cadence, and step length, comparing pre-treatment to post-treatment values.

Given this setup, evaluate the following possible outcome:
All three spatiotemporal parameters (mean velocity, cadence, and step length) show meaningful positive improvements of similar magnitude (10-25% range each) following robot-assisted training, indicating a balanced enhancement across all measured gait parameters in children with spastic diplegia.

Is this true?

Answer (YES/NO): NO